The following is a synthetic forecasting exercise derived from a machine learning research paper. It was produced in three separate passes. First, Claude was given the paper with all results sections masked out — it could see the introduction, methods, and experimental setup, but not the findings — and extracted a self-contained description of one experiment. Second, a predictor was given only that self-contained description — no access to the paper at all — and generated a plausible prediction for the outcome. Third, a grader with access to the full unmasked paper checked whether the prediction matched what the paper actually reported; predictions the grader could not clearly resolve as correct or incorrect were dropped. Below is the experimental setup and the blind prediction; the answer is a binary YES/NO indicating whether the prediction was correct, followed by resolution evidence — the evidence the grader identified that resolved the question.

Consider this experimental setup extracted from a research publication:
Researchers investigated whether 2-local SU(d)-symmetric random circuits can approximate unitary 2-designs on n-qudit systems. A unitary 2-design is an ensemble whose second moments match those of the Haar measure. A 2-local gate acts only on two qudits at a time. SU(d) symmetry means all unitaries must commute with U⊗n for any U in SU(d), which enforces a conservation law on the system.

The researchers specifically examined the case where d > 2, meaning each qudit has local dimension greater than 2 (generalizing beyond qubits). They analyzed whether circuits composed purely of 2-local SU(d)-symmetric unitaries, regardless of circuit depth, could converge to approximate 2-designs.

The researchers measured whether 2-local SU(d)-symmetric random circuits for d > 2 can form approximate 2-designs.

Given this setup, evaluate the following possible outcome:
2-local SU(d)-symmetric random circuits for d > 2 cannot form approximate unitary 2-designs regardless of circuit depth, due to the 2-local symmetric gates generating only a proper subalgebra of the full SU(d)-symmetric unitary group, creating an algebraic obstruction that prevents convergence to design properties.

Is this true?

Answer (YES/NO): YES